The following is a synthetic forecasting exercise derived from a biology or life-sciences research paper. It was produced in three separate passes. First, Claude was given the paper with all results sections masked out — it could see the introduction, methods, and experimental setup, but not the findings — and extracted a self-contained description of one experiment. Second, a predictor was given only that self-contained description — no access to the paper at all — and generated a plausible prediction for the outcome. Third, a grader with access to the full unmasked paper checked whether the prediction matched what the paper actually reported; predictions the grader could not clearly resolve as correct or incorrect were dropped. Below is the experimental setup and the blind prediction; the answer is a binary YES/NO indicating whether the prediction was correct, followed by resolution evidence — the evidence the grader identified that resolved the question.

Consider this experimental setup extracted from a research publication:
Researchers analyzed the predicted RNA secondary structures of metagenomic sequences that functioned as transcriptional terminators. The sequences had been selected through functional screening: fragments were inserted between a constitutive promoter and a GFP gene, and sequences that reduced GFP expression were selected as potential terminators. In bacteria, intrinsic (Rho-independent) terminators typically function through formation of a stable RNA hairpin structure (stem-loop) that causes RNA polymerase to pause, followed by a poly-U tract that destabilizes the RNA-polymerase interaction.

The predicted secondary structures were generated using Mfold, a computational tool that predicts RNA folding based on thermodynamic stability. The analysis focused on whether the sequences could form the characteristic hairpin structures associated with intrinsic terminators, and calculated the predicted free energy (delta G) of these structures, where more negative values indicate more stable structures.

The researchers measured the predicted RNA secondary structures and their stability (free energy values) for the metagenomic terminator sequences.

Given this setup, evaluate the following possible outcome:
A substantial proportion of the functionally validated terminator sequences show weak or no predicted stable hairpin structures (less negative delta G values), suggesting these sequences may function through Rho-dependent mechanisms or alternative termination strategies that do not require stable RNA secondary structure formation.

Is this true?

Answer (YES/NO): YES